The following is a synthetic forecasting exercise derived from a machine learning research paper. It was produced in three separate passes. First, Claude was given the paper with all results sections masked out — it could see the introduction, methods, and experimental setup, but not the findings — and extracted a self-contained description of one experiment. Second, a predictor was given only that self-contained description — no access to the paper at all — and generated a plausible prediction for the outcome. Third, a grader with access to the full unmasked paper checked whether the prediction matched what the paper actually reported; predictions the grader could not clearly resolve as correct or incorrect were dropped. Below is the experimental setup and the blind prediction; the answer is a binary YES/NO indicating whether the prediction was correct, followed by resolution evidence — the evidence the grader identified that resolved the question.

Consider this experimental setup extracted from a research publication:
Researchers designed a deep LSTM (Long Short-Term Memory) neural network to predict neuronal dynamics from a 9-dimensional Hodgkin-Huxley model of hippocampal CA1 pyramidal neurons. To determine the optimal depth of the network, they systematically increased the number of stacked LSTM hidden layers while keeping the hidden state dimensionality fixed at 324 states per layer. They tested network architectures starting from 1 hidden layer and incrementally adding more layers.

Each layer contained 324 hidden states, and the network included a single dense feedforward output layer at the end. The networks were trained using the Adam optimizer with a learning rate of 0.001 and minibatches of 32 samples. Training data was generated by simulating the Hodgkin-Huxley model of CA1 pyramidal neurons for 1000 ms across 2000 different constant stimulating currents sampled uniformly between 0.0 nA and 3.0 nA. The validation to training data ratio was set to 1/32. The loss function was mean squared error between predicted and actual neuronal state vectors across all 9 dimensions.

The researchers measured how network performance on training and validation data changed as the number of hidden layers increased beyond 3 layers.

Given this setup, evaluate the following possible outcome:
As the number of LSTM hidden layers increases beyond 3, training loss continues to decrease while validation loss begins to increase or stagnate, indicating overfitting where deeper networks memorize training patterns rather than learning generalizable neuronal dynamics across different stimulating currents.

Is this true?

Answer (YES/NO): NO